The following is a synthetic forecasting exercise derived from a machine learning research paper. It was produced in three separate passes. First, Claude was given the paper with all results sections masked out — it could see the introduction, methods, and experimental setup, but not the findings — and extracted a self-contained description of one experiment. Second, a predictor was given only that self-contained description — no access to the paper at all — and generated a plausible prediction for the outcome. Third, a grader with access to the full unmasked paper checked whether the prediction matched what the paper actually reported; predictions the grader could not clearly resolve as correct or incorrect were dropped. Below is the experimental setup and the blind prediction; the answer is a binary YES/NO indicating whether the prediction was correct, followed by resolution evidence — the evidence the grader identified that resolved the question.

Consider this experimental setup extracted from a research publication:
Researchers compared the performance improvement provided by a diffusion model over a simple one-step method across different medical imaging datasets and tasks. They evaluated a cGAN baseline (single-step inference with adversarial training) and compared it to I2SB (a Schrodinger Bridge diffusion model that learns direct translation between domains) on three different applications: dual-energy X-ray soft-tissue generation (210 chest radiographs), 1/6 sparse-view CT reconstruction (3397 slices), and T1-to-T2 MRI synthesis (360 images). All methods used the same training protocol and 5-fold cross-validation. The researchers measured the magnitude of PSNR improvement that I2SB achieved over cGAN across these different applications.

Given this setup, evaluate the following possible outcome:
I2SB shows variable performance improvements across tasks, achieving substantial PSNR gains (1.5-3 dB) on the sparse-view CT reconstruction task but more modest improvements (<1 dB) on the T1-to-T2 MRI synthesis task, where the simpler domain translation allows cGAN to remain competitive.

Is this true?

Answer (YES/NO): YES